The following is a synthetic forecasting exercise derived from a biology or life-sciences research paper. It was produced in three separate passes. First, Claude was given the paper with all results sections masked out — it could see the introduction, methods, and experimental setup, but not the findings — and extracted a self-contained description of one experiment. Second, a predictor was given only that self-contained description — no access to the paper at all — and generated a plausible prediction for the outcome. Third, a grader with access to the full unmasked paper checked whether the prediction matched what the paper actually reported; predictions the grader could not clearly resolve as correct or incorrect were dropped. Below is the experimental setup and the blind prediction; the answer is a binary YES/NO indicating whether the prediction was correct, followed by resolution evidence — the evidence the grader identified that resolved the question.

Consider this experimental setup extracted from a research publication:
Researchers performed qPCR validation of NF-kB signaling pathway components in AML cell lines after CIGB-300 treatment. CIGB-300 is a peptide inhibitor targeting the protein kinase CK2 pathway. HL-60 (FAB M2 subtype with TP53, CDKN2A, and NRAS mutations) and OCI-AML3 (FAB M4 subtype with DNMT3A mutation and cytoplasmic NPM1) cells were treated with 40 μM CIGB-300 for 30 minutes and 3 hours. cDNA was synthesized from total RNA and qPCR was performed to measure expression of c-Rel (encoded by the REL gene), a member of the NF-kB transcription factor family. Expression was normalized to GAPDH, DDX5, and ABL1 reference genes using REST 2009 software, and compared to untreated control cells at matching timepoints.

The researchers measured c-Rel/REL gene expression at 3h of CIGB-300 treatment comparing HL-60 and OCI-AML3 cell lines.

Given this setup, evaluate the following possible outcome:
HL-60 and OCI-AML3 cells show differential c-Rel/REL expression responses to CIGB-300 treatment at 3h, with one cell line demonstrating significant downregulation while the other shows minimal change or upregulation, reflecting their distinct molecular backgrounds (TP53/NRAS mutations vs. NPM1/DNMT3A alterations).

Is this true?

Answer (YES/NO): NO